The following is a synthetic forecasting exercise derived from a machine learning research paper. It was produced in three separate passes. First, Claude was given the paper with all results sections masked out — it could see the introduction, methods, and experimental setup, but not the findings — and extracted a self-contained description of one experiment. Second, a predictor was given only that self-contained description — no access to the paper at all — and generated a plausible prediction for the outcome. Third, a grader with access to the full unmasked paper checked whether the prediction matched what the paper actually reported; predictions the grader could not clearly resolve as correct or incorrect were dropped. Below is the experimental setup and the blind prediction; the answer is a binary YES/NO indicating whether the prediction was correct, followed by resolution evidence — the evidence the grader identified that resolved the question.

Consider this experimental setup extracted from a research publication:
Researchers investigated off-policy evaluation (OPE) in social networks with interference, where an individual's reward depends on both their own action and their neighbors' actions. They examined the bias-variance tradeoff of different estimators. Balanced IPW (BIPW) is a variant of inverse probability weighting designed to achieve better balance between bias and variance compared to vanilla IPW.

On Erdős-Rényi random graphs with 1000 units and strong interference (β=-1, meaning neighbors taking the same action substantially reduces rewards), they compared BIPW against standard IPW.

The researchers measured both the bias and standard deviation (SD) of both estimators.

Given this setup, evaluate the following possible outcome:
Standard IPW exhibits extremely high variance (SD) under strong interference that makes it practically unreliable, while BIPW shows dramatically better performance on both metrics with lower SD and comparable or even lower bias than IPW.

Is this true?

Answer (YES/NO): NO